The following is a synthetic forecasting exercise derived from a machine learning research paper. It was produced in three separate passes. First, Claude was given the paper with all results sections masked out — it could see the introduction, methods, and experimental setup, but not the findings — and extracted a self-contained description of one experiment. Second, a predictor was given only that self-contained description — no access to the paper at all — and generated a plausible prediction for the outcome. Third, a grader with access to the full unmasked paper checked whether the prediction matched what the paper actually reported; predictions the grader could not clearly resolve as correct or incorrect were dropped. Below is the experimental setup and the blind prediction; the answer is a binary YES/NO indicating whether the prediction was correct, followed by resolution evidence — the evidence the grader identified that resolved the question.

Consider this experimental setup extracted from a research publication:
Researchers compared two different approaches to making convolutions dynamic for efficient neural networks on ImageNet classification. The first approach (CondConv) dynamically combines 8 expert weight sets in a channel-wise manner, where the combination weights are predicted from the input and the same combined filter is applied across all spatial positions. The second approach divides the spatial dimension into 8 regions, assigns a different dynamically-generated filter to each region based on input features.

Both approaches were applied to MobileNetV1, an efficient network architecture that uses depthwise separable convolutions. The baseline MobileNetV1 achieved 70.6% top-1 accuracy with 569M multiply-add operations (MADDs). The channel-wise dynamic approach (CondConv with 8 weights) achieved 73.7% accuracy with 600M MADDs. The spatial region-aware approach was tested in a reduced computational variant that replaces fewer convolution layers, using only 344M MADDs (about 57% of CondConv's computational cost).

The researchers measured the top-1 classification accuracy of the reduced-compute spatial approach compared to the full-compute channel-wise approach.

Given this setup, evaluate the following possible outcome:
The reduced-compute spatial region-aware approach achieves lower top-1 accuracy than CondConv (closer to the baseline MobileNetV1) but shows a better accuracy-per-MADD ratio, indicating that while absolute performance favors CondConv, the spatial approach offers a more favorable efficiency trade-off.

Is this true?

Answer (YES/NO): NO